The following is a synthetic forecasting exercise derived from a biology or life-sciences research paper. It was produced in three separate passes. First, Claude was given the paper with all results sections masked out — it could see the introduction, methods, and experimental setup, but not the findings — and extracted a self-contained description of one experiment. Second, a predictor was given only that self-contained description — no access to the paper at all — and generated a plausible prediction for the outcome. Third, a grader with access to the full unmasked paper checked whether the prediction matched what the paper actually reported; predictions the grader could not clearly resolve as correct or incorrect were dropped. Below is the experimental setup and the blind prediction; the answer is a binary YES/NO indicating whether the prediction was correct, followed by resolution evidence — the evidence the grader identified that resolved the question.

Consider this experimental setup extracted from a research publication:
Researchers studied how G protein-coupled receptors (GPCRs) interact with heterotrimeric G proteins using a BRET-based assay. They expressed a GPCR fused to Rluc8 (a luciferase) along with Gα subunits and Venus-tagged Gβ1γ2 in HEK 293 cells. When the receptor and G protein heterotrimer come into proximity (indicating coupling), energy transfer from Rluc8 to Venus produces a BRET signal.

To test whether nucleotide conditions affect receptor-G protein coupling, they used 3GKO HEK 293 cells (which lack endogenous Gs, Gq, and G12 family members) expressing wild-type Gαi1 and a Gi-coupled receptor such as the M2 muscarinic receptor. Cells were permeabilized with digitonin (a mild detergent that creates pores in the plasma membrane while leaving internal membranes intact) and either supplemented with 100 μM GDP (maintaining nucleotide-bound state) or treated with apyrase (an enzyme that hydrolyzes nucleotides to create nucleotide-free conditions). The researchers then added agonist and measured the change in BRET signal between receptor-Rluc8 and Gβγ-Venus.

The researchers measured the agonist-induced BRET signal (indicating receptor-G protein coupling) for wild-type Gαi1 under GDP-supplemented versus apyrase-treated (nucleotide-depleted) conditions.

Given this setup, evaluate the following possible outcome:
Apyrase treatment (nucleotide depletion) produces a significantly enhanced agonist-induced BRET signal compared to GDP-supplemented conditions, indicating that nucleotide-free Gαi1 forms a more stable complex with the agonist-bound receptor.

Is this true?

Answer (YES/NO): YES